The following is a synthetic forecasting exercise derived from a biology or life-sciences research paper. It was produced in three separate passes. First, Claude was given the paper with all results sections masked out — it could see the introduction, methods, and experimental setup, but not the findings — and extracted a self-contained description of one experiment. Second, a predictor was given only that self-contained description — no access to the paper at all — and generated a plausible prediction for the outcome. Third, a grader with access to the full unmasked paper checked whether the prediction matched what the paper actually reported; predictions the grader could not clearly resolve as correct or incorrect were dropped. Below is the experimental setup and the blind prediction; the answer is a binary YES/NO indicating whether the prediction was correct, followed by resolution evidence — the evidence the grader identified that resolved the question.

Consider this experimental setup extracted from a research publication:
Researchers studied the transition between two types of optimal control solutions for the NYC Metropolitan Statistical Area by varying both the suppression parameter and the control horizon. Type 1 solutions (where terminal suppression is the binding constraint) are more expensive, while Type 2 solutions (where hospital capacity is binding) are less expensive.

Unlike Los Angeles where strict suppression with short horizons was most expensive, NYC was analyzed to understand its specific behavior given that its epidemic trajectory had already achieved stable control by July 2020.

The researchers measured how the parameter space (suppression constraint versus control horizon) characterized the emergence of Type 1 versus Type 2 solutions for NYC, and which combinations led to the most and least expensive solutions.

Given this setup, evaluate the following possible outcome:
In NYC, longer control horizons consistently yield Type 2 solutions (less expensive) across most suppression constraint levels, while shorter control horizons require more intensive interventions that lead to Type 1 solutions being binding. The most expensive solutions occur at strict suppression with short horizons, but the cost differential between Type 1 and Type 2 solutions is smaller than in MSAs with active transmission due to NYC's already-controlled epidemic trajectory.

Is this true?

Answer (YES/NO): NO